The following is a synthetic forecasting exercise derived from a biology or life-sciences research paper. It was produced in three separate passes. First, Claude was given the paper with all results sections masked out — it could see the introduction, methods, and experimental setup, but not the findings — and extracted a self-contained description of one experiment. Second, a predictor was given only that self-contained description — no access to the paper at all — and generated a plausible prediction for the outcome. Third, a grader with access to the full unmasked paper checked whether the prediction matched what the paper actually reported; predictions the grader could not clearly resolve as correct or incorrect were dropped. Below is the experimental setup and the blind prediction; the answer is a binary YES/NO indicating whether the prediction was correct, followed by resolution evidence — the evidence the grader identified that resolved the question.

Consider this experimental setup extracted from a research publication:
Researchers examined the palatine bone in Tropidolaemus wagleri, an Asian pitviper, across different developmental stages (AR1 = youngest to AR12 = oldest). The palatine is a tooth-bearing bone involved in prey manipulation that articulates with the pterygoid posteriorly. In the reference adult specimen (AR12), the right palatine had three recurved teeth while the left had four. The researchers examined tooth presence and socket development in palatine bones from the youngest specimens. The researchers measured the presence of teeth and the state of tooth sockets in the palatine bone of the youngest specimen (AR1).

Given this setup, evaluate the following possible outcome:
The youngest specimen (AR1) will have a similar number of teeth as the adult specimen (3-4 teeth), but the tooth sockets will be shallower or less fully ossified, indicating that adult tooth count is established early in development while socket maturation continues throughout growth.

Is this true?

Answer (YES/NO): NO